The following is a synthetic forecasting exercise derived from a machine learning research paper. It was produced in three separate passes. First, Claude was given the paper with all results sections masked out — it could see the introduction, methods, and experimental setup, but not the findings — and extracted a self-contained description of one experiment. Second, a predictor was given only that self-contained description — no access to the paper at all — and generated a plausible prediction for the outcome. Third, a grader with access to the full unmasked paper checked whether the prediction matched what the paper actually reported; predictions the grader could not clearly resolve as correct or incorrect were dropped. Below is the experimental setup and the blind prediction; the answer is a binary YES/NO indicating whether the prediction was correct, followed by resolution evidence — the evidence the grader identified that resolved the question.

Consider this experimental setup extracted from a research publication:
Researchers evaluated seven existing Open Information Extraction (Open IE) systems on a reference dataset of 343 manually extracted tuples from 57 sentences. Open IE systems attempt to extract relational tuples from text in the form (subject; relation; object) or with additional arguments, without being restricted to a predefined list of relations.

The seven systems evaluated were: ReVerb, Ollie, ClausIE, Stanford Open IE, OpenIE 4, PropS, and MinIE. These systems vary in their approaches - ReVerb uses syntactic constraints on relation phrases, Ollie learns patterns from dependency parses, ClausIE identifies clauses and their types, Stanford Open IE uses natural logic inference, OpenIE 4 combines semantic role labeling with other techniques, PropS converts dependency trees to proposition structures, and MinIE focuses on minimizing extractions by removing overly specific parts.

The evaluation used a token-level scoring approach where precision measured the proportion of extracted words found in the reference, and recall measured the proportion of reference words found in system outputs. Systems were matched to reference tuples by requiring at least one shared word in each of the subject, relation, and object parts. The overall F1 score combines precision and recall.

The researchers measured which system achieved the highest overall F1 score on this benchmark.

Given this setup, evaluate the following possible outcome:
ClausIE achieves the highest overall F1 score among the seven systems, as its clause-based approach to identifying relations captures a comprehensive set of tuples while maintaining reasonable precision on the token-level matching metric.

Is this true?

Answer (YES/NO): NO